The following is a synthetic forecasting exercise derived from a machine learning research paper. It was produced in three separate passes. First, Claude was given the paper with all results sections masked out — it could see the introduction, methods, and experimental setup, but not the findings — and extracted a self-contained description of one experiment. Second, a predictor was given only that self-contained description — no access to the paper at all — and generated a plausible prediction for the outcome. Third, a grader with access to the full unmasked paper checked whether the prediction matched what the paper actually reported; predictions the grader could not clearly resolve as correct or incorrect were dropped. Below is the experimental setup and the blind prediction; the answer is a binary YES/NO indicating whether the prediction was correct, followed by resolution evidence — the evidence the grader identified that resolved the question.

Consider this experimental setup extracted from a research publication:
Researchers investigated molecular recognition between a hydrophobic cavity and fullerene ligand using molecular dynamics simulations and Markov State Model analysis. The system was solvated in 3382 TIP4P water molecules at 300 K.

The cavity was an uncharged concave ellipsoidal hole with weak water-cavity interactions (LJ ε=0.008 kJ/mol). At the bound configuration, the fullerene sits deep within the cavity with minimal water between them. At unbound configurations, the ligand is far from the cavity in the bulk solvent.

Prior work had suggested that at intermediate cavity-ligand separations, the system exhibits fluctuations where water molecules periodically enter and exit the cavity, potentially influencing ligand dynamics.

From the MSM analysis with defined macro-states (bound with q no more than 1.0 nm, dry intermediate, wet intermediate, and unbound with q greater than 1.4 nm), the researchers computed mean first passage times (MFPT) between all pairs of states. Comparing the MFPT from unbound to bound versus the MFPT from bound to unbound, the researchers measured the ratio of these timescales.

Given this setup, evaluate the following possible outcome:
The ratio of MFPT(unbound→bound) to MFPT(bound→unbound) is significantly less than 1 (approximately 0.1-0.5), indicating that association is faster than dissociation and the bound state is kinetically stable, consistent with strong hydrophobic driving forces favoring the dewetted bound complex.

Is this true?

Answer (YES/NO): NO